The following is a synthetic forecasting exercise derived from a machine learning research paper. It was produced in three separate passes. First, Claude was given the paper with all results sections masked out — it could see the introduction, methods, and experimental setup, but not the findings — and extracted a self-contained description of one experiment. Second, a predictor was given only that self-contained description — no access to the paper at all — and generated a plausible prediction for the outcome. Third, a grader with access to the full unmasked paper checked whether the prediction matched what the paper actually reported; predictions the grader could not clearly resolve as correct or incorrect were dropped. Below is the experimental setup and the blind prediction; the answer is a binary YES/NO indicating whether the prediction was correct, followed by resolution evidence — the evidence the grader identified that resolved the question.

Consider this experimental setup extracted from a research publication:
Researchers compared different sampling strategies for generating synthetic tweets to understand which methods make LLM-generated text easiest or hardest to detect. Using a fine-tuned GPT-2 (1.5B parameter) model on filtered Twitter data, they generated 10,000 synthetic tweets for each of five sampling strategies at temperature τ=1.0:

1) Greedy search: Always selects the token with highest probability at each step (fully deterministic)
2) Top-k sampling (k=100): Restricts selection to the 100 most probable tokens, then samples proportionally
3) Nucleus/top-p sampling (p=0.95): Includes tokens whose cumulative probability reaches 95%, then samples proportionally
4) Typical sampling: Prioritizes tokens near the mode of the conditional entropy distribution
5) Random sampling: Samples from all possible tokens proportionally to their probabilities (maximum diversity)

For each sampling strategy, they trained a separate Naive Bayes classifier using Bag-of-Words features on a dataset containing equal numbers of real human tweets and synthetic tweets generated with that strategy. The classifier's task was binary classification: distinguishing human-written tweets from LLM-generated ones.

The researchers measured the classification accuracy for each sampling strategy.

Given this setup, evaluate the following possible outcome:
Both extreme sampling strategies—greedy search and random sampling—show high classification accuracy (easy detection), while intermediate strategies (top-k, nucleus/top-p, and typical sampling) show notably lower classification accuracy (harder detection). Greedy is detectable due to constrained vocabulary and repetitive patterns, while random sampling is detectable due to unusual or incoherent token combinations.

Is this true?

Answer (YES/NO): NO